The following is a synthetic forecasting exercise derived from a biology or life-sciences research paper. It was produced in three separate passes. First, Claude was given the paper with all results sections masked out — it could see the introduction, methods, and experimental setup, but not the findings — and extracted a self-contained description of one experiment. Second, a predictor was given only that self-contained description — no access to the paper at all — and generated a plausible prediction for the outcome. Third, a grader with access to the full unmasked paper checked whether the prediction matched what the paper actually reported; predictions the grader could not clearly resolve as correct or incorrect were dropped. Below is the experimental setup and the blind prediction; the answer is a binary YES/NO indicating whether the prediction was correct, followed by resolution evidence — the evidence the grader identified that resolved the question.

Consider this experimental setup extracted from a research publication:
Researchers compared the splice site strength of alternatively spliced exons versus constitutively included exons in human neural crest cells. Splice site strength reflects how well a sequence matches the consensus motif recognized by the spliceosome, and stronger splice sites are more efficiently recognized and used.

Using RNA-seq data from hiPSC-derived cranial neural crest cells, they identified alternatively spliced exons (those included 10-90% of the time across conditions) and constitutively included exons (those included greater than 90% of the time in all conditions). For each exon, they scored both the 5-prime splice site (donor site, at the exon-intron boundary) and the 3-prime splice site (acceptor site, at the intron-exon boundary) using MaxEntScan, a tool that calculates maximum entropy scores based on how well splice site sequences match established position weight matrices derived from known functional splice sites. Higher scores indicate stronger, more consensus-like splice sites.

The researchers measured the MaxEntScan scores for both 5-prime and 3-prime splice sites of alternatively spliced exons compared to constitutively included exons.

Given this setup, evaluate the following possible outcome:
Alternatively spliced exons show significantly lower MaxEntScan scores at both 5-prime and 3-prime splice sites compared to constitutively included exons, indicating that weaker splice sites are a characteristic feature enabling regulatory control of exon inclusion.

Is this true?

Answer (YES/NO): NO